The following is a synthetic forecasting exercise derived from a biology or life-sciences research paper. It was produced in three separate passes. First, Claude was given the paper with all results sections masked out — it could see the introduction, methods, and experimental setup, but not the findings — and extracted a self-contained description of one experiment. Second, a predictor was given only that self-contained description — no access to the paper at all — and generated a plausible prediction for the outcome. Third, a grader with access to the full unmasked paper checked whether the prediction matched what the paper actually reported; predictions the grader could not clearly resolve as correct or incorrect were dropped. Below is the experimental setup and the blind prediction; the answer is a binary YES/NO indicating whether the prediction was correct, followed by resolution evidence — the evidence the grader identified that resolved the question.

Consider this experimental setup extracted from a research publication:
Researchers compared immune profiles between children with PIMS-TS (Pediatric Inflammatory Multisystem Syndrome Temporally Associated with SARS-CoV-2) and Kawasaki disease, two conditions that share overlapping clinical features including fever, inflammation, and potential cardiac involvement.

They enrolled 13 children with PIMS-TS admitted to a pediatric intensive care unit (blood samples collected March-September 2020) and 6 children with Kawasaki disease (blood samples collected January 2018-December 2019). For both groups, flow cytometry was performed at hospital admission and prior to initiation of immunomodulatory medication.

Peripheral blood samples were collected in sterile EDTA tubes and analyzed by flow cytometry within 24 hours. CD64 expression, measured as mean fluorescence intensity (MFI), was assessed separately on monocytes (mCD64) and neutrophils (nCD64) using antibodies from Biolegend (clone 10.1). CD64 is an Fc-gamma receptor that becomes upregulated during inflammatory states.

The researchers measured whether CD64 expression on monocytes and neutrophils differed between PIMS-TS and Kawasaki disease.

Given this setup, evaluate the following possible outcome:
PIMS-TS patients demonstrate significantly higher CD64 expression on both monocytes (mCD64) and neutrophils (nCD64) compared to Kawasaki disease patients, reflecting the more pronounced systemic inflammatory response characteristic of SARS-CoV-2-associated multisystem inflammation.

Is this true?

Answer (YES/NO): NO